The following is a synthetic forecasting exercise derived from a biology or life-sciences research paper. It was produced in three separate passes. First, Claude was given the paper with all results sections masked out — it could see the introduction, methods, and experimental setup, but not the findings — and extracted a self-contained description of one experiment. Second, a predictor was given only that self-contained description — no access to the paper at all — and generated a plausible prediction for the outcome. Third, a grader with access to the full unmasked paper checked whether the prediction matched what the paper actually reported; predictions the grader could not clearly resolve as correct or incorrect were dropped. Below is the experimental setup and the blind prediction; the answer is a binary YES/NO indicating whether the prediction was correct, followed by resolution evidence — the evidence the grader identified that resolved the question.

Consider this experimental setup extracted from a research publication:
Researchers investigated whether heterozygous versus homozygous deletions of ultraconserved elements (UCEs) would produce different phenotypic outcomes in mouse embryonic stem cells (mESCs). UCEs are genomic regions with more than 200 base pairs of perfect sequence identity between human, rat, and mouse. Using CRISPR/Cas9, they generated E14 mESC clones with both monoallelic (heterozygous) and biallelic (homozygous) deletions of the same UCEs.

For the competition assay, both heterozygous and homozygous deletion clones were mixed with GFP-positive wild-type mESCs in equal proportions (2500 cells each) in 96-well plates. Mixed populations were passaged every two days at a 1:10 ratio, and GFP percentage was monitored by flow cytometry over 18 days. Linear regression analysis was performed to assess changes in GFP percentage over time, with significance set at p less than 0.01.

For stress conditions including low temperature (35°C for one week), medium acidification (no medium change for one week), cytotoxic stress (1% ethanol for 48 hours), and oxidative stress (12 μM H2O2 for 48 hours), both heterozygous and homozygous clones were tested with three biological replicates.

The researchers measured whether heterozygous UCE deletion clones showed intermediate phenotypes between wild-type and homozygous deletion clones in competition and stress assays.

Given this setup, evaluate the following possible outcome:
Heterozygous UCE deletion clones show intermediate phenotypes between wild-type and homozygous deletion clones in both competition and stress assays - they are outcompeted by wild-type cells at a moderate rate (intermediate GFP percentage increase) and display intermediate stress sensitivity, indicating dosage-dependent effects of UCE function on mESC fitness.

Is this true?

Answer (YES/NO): NO